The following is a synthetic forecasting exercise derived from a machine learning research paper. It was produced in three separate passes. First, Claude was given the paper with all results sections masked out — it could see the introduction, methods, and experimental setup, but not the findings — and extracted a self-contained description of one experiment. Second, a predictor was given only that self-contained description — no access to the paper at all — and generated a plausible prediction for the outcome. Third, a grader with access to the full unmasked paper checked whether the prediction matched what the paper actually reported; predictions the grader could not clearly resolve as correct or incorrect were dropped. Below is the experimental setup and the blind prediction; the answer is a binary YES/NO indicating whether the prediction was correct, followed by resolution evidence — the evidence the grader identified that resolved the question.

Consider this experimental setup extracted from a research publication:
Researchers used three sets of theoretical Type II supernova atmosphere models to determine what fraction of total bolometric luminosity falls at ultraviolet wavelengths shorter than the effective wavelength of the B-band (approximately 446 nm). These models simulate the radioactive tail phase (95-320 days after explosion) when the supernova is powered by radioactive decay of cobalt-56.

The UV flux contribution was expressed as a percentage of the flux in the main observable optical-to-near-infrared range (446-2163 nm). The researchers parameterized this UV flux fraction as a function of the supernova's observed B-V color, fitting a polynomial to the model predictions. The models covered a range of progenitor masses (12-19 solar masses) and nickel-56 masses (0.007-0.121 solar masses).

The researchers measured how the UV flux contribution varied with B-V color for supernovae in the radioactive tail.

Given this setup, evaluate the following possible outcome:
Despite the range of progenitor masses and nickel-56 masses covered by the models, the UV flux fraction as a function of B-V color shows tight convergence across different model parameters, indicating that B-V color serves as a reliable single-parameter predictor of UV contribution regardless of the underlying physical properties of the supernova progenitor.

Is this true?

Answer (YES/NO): YES